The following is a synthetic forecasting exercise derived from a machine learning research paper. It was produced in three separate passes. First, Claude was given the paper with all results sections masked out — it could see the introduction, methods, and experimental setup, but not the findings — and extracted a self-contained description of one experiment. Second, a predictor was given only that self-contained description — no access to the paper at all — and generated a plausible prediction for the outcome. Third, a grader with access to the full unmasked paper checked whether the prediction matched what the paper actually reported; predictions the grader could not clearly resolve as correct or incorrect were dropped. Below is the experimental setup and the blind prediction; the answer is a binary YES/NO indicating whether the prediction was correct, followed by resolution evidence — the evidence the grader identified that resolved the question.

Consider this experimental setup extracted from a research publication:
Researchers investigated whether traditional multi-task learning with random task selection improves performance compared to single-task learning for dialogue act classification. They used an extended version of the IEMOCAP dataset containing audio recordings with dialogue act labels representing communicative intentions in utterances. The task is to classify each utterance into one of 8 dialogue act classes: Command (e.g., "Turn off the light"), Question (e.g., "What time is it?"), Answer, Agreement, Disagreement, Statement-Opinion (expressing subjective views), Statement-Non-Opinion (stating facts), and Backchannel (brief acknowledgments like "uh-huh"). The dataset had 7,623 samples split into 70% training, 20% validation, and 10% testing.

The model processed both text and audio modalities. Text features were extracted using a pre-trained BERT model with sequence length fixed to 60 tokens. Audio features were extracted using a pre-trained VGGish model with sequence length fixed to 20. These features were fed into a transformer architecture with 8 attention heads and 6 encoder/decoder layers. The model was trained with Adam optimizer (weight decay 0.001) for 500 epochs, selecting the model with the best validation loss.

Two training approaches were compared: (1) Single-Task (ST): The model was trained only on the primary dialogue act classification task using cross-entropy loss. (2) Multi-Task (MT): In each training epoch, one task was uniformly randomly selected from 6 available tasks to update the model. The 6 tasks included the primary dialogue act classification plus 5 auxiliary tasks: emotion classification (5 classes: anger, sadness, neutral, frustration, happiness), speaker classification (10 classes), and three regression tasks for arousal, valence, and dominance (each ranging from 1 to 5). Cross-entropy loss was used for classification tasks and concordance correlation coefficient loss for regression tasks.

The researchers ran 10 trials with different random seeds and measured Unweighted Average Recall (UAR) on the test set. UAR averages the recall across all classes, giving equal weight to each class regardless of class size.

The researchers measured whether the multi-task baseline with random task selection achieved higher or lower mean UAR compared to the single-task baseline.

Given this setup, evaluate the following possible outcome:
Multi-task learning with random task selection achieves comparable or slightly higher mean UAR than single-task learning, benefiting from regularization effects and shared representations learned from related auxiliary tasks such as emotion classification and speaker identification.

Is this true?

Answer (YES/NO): NO